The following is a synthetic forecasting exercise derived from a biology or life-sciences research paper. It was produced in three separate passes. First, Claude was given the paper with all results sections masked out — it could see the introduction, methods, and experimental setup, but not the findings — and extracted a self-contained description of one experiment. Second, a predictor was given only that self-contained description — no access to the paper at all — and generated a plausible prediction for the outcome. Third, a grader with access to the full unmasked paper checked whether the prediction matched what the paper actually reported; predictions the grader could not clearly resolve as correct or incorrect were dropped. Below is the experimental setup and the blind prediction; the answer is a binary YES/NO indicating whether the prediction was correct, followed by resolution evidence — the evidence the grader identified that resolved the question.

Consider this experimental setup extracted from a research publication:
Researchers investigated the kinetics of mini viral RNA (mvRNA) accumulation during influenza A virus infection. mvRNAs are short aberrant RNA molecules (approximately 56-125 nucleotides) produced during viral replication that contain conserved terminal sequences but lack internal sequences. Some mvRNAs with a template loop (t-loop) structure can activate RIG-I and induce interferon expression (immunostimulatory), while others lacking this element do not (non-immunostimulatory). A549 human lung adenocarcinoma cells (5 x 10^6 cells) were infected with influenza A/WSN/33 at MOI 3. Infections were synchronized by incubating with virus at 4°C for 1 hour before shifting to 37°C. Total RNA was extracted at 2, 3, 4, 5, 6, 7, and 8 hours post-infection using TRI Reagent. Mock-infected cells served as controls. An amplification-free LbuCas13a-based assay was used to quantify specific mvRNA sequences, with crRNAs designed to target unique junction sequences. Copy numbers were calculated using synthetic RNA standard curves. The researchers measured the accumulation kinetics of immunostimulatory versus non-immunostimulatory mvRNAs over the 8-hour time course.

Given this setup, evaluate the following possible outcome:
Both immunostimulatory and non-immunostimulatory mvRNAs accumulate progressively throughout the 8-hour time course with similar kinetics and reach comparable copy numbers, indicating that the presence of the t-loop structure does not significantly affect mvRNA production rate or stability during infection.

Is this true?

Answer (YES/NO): NO